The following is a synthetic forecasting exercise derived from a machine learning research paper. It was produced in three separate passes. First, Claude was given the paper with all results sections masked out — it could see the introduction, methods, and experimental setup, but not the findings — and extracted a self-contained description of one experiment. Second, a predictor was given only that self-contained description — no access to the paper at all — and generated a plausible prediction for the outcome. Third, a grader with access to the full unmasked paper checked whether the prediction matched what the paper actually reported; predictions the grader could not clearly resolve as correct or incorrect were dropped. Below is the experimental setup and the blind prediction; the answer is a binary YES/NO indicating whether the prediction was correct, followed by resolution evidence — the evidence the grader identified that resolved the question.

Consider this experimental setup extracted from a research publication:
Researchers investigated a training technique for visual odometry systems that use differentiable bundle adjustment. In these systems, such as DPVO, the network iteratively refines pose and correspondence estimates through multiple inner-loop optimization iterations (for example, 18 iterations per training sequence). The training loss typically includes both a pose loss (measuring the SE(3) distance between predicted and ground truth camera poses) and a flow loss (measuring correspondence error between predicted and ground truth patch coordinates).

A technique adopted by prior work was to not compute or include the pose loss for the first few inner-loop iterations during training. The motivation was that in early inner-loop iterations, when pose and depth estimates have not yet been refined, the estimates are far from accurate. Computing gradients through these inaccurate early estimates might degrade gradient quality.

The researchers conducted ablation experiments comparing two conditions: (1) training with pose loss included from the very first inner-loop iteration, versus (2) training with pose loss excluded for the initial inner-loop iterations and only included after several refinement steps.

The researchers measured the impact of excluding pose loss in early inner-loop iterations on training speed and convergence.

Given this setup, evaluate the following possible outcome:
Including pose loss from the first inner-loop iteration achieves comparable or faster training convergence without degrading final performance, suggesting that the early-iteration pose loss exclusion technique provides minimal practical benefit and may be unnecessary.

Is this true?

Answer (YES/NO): NO